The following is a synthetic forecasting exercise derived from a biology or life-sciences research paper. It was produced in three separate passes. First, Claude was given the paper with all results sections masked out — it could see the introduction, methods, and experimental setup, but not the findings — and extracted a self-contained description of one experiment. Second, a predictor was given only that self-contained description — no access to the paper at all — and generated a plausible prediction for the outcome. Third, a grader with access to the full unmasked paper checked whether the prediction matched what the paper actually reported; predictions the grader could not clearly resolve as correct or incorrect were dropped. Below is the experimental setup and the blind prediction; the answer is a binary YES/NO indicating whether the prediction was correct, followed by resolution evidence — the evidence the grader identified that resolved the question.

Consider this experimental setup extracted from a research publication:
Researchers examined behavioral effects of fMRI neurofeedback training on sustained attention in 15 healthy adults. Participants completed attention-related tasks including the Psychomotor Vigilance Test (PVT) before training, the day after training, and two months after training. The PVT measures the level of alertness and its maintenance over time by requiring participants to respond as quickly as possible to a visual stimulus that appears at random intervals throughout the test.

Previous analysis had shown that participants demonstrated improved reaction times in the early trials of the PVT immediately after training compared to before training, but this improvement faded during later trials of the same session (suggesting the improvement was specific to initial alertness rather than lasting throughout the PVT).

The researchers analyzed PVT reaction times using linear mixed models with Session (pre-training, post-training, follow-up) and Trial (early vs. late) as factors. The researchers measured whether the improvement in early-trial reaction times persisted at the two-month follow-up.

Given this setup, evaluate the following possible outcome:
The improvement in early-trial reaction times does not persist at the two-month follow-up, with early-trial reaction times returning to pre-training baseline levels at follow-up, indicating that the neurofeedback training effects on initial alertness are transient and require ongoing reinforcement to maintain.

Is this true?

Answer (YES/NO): YES